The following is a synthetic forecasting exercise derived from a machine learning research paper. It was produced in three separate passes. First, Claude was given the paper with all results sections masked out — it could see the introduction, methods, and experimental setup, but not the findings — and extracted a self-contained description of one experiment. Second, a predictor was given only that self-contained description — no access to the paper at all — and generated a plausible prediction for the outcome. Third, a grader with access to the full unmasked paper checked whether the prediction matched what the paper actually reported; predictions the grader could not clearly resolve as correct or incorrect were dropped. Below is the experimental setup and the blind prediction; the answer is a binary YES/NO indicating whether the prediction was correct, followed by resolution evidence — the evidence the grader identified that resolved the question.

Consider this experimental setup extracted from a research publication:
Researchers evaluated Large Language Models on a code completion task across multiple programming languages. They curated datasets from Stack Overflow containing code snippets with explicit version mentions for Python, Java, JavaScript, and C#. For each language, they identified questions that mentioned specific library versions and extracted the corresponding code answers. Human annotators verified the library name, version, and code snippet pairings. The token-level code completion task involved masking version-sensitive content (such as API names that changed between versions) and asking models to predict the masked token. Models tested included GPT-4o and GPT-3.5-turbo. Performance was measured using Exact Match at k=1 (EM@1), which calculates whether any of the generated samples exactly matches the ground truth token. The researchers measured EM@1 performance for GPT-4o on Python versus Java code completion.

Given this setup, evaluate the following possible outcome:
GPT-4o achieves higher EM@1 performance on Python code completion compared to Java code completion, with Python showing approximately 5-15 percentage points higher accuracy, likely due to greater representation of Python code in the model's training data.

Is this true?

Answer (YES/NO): NO